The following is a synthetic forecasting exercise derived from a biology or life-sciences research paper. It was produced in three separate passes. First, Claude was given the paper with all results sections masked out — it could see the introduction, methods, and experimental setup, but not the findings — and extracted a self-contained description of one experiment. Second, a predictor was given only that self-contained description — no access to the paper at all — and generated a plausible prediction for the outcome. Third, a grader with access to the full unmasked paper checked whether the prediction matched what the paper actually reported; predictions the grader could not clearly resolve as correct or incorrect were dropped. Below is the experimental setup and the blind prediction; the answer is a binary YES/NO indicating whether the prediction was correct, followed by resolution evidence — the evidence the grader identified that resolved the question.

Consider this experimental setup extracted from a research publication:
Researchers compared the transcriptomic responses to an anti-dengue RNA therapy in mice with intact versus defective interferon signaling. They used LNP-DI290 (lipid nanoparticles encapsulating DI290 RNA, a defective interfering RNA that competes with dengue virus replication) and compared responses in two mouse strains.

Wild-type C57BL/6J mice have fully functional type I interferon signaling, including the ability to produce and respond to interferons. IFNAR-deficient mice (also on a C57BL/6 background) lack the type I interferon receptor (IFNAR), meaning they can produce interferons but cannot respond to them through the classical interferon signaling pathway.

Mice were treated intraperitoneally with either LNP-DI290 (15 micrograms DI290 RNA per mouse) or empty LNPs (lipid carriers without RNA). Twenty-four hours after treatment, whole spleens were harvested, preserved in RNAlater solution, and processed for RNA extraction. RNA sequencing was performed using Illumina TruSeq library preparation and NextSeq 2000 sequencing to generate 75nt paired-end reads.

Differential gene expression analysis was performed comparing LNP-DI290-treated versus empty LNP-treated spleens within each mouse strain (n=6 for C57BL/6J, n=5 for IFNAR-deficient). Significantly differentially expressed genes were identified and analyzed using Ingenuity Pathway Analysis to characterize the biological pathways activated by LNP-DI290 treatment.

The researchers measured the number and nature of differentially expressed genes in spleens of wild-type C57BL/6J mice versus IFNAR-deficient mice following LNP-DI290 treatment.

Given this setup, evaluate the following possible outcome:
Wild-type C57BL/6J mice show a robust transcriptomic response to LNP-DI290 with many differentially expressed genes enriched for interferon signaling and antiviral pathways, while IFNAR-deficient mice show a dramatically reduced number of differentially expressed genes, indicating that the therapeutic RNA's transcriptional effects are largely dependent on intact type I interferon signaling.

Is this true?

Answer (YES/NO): NO